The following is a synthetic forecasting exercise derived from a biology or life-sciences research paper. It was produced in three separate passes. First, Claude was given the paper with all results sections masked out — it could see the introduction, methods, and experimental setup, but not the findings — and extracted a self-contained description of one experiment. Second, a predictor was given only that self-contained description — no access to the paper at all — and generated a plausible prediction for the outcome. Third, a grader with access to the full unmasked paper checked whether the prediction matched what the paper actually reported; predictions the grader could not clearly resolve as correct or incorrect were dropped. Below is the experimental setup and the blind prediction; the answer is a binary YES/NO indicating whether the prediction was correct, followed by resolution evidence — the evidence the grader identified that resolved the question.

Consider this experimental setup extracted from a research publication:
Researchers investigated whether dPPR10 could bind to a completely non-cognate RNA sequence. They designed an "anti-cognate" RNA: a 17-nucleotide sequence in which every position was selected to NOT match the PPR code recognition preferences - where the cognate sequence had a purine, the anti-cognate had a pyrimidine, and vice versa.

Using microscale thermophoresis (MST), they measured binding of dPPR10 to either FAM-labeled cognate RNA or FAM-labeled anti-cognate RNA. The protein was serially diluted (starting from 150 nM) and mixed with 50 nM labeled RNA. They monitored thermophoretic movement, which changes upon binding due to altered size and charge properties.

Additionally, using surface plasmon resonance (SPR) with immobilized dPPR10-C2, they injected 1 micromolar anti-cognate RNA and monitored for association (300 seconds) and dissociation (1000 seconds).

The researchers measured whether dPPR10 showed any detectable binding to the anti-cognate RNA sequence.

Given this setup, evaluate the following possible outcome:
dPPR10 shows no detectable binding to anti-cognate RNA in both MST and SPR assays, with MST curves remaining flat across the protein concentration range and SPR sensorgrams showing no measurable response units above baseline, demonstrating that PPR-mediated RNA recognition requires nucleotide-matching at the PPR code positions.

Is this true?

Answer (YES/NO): NO